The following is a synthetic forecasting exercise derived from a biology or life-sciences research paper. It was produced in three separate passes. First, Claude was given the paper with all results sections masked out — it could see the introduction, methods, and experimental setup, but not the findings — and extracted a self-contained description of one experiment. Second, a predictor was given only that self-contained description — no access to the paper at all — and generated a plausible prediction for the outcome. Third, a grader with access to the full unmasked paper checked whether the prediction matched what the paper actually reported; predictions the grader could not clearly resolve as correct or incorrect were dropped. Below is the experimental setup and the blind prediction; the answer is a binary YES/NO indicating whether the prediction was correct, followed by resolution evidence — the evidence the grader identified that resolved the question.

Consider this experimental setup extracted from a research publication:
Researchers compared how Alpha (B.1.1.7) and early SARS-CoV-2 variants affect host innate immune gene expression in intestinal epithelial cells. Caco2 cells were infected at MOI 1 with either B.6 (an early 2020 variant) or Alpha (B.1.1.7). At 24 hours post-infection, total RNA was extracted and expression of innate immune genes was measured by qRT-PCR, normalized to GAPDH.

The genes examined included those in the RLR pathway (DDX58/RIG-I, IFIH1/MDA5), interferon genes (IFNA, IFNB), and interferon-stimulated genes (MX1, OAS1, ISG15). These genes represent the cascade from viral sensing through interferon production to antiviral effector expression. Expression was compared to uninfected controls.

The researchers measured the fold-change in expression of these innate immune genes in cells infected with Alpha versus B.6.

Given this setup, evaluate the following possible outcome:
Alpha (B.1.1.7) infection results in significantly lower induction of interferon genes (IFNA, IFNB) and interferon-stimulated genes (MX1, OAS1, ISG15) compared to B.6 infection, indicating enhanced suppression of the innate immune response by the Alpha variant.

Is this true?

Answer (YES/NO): NO